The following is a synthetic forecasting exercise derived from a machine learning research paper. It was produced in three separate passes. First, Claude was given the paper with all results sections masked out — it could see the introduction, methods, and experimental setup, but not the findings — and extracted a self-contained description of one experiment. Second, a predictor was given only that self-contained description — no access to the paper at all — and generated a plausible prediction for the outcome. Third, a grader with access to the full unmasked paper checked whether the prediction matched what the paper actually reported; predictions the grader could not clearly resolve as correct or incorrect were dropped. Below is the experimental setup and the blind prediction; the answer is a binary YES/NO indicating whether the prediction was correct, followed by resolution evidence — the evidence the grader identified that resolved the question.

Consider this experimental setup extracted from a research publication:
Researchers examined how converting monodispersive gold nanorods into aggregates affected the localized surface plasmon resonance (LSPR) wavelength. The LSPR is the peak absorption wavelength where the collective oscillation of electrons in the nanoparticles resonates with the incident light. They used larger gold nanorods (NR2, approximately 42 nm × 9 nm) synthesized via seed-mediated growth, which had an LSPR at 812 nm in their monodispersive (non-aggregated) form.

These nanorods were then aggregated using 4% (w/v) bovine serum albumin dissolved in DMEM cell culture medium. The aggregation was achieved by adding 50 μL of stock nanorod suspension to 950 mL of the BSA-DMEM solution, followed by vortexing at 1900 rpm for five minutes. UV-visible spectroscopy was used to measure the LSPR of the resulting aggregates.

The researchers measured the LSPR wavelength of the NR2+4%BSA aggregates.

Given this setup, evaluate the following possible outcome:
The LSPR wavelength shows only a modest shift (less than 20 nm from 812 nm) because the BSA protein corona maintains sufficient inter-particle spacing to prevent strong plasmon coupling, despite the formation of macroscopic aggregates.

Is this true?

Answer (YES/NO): NO